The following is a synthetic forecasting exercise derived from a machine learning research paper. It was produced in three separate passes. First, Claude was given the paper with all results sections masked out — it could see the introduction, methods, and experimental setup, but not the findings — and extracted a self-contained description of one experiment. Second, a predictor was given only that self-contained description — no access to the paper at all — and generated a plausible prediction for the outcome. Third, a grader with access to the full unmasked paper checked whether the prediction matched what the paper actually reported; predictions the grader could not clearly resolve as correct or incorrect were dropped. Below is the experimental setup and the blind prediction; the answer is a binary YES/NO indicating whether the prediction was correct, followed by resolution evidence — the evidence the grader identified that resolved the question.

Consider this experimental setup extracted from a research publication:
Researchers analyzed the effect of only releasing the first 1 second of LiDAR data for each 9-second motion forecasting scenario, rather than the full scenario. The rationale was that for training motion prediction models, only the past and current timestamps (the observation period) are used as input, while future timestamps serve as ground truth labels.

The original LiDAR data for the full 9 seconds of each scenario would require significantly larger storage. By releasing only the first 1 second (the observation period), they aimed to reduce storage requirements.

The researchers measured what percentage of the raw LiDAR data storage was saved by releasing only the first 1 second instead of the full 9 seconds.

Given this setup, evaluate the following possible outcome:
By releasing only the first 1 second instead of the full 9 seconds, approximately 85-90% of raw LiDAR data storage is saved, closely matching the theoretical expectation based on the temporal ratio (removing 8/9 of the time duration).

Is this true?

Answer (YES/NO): YES